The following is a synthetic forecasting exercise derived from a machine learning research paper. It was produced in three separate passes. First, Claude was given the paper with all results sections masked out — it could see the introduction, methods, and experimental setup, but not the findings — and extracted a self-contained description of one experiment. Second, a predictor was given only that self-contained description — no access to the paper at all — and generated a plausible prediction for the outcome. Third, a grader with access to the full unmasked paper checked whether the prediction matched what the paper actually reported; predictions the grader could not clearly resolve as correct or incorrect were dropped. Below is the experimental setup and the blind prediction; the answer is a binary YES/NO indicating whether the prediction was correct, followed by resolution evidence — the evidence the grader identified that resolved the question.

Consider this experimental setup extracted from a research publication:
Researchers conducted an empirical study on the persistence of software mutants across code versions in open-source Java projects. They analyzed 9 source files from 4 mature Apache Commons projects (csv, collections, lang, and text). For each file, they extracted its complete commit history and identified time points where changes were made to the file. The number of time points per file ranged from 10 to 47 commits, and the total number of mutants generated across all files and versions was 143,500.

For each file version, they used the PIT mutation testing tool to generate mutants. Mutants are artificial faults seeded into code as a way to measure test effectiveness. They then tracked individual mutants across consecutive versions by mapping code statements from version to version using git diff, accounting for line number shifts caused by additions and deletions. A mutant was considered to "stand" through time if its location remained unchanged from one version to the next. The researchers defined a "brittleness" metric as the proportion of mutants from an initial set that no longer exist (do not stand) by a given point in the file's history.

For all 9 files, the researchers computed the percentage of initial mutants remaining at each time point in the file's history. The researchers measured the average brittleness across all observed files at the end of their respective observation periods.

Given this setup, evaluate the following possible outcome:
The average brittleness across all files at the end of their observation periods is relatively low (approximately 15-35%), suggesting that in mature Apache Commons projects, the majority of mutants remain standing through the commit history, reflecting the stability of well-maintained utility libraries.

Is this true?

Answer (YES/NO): NO